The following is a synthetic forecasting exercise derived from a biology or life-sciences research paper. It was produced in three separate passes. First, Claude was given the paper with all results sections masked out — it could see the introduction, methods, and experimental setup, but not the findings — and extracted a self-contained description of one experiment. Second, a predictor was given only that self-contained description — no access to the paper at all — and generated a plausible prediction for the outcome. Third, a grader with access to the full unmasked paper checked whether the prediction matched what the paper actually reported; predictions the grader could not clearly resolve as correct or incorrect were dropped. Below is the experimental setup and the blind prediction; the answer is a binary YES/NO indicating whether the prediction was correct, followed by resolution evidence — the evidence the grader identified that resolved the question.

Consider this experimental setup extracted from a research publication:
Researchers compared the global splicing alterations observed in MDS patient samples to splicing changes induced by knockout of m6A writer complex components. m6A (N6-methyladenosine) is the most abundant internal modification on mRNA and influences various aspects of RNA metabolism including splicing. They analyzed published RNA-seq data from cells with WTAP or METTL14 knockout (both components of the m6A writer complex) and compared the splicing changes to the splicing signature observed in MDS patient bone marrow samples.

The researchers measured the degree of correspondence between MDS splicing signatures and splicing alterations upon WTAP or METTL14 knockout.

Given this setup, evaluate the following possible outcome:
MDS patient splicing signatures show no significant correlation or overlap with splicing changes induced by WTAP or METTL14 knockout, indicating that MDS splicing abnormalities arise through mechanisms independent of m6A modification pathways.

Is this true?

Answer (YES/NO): NO